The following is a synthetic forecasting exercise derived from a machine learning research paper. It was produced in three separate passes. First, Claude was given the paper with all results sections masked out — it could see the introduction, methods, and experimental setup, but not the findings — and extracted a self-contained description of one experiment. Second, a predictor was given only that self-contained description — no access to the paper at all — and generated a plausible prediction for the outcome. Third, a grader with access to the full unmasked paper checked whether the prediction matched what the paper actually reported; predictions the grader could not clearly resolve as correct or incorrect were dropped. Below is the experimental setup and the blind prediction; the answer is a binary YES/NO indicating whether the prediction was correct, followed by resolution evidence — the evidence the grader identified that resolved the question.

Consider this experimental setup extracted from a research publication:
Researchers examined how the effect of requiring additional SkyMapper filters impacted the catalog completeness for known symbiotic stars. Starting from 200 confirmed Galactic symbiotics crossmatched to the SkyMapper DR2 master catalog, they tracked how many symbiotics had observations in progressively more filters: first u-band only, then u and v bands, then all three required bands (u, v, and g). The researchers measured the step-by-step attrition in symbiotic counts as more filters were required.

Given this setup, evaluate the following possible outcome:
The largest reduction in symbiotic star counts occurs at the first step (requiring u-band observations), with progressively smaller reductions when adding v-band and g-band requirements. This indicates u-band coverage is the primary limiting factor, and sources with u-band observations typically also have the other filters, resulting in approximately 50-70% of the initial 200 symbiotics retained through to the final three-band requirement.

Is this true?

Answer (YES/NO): NO